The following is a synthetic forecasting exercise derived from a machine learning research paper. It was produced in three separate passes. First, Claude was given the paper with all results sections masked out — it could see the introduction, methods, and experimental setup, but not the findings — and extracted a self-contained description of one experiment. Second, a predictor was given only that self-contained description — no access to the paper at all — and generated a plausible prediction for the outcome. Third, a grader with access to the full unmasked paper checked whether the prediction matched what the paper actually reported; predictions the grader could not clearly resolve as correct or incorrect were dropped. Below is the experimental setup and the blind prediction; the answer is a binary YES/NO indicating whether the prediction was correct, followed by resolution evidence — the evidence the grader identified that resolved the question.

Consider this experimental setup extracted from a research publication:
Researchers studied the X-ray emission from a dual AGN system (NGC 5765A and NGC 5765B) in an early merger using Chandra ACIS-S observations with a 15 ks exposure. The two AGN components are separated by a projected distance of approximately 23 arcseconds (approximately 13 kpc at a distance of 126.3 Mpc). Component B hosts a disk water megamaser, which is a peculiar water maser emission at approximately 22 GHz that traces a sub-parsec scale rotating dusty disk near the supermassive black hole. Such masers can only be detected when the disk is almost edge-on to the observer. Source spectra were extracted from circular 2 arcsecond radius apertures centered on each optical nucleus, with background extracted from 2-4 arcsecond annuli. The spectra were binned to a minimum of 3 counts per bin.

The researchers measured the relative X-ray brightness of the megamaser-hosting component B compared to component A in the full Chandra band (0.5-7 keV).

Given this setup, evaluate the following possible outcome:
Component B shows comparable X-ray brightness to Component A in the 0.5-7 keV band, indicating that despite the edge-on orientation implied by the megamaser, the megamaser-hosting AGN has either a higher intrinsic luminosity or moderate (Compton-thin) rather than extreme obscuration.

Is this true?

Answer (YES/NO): NO